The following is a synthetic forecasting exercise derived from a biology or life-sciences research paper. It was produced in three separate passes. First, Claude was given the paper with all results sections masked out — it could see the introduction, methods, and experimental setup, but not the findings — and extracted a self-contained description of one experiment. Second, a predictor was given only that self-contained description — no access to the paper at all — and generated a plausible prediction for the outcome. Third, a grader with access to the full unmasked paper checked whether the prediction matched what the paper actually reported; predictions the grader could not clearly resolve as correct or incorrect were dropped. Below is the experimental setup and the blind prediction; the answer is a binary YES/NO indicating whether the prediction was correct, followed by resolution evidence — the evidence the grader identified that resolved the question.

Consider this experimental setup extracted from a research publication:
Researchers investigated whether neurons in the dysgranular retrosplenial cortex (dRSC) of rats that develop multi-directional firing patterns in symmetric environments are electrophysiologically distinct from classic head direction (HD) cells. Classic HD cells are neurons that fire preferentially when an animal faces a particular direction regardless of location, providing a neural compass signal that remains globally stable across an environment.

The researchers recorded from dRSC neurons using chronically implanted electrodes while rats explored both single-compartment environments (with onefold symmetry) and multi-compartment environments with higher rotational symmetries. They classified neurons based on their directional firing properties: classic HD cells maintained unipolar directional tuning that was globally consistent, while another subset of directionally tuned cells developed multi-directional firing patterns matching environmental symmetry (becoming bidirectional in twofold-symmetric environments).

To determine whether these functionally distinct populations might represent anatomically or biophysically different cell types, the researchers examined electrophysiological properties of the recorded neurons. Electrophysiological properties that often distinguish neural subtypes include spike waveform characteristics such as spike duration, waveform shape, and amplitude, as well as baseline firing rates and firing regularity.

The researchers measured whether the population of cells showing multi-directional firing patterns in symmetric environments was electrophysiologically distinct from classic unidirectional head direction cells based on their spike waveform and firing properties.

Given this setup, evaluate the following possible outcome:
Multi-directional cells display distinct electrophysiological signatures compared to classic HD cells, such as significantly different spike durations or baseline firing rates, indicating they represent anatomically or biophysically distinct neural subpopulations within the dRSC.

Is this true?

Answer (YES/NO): YES